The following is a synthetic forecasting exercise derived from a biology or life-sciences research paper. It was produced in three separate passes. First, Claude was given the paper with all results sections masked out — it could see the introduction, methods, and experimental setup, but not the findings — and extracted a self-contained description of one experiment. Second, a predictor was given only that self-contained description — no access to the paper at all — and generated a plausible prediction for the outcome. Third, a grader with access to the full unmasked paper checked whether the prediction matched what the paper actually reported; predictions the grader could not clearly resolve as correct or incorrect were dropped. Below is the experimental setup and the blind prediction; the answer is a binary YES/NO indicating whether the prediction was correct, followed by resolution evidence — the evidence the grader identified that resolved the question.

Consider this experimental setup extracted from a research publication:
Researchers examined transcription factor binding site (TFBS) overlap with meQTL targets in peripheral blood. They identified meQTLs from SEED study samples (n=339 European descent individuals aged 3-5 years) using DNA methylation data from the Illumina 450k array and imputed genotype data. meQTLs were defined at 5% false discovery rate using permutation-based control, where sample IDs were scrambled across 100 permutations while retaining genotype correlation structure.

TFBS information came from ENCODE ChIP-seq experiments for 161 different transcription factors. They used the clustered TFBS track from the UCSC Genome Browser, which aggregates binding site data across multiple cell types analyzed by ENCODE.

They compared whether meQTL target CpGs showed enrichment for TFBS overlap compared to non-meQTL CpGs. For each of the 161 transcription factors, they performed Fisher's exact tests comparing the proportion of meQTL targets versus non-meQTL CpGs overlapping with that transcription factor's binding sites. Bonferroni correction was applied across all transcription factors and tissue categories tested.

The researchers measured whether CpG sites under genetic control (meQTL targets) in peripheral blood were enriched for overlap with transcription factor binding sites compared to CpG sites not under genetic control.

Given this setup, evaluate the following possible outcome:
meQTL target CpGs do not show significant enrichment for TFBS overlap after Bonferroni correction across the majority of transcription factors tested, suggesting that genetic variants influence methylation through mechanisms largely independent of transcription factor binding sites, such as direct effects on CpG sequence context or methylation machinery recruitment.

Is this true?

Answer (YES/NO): NO